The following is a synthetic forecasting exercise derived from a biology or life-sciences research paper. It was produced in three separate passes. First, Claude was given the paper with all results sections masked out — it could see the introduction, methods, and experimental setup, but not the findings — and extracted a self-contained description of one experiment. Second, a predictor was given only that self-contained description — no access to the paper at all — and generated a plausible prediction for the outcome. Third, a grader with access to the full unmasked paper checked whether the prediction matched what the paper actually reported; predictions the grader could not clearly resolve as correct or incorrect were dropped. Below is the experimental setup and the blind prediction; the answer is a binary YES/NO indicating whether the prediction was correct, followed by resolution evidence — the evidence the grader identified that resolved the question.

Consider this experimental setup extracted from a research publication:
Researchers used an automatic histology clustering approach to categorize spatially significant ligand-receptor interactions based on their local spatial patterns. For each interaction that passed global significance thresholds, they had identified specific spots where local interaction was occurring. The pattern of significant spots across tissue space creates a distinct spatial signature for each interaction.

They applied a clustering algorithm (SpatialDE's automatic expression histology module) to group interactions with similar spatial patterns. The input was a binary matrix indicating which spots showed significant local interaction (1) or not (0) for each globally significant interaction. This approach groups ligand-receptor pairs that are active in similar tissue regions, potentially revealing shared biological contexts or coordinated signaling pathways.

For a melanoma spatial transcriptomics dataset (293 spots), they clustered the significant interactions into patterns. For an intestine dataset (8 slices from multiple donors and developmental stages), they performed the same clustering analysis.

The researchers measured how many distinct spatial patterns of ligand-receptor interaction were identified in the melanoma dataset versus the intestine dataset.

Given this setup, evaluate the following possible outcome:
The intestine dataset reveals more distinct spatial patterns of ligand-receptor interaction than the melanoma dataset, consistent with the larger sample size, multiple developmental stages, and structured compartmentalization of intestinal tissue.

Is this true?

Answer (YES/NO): YES